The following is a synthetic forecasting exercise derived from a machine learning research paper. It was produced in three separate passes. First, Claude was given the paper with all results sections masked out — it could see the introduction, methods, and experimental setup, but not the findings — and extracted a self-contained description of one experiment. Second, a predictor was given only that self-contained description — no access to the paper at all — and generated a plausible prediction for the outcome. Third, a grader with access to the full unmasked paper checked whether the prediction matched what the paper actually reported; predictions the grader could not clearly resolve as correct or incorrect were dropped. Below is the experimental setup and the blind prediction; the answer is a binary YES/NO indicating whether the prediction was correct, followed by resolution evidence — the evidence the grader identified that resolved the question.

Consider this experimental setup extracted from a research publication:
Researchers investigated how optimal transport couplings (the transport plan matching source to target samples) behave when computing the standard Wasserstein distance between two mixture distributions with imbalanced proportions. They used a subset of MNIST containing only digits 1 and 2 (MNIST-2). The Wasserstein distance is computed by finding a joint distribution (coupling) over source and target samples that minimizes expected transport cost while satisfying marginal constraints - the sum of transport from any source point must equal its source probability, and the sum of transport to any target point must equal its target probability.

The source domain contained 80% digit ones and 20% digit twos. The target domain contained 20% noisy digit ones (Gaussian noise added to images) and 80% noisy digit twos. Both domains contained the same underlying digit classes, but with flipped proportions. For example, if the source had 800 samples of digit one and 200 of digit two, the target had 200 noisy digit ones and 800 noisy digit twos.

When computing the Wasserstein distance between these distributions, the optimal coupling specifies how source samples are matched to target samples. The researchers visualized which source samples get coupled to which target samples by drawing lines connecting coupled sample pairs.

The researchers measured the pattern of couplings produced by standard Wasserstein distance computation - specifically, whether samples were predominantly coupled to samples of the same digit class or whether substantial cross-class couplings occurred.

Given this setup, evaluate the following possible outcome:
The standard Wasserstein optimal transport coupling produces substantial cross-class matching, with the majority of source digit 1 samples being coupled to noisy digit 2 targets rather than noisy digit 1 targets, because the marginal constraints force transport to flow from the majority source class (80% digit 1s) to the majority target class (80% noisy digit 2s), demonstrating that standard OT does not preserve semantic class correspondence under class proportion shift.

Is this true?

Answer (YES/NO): YES